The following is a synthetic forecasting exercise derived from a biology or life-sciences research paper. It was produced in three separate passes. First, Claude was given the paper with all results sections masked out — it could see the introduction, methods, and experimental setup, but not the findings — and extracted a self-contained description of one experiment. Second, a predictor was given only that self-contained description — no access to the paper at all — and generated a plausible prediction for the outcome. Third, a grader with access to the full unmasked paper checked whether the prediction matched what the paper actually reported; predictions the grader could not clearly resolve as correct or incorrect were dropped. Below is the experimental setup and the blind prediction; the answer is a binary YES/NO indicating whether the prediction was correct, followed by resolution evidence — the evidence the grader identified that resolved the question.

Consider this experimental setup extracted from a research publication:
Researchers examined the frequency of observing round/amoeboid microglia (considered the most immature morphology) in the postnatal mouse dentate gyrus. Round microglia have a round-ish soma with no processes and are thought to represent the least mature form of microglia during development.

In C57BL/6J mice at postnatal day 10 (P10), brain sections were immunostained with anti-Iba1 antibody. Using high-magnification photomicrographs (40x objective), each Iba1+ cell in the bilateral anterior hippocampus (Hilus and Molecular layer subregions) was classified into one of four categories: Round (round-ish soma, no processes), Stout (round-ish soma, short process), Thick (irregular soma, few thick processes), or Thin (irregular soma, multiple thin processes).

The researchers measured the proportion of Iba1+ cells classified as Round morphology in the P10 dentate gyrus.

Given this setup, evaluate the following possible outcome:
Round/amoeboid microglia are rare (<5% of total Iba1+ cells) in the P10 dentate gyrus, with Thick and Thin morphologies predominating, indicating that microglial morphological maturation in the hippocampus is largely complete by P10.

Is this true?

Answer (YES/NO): YES